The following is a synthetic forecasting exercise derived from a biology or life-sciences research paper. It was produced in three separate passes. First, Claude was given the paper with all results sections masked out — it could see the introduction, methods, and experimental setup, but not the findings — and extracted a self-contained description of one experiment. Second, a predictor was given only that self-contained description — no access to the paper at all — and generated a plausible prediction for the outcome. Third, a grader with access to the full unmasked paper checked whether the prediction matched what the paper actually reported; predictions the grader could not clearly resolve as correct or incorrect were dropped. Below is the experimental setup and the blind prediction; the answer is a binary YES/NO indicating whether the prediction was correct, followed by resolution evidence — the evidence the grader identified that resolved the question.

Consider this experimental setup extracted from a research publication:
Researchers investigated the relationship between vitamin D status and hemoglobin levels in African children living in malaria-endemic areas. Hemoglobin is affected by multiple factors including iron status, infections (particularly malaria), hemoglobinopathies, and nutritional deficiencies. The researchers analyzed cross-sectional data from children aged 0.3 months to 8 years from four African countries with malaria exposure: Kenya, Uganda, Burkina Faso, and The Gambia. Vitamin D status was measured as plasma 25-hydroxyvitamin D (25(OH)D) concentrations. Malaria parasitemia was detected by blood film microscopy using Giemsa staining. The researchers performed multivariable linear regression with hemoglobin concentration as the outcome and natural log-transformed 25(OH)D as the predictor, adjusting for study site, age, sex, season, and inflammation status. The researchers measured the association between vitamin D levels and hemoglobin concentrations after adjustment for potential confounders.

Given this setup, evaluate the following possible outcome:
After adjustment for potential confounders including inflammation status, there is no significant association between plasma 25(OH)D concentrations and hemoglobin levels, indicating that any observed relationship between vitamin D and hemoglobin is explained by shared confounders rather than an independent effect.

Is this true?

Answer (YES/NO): YES